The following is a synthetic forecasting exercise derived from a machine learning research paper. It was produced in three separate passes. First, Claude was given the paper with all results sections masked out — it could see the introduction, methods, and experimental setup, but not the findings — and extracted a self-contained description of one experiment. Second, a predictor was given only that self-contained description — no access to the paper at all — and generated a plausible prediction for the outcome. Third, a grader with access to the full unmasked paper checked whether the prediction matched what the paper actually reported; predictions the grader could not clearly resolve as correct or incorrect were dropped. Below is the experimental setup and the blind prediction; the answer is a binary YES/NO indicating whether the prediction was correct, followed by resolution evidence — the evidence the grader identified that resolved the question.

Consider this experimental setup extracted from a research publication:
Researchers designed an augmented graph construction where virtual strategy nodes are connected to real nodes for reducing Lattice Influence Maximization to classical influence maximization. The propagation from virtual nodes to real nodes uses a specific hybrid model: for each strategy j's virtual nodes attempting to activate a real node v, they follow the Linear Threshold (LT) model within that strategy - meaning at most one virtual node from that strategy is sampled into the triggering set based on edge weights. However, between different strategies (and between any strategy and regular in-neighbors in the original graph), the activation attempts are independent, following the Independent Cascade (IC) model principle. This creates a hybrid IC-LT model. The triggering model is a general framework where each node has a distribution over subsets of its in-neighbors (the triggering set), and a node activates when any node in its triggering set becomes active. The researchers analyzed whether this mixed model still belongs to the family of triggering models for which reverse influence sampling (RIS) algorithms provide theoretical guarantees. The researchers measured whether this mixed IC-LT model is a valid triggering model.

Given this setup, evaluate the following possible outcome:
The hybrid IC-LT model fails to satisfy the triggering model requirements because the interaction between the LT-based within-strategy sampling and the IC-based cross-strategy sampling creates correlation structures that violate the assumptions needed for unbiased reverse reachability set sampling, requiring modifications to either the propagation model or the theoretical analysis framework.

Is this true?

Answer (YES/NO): NO